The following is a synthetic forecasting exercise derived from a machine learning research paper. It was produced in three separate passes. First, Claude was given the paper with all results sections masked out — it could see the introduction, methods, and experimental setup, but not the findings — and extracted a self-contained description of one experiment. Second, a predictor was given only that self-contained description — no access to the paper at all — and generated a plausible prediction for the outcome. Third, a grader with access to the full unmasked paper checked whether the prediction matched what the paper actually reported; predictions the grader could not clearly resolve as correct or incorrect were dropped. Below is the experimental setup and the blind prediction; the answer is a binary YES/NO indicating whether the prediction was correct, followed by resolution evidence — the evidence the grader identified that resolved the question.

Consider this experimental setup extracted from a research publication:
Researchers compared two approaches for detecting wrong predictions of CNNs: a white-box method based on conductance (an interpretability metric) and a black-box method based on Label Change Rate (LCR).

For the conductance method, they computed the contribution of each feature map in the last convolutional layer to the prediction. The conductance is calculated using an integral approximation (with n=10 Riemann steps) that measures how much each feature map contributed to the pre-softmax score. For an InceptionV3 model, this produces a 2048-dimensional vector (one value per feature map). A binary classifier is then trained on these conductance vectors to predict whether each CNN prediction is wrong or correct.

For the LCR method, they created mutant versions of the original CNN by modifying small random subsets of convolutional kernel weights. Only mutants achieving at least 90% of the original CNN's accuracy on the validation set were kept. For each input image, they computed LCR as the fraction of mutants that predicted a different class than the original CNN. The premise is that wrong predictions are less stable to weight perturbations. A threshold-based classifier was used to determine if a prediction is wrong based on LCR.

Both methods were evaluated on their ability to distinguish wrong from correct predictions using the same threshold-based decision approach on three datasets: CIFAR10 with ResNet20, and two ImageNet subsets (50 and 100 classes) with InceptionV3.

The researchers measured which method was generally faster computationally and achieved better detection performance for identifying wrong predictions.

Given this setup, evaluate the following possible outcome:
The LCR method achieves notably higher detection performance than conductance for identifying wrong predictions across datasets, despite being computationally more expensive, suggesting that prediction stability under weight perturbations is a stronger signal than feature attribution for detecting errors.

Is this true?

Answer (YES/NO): NO